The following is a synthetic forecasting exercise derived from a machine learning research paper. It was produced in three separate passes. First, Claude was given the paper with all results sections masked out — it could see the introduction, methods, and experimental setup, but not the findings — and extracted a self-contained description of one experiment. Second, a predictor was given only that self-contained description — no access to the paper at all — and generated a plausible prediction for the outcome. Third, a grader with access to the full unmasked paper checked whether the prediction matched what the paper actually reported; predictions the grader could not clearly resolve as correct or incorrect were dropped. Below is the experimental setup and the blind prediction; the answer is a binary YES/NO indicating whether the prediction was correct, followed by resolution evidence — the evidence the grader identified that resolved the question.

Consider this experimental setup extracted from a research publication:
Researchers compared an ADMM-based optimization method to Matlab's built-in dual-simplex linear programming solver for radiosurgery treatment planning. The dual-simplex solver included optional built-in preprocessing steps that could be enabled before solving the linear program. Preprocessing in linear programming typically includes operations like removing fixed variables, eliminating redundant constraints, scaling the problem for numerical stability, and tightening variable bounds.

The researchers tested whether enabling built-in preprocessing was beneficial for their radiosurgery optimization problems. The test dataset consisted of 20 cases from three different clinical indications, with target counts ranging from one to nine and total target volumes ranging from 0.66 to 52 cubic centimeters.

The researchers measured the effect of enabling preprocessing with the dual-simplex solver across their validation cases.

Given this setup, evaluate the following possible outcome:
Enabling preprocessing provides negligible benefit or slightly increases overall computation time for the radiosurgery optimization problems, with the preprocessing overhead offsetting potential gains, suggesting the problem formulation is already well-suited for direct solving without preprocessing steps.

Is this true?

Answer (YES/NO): NO